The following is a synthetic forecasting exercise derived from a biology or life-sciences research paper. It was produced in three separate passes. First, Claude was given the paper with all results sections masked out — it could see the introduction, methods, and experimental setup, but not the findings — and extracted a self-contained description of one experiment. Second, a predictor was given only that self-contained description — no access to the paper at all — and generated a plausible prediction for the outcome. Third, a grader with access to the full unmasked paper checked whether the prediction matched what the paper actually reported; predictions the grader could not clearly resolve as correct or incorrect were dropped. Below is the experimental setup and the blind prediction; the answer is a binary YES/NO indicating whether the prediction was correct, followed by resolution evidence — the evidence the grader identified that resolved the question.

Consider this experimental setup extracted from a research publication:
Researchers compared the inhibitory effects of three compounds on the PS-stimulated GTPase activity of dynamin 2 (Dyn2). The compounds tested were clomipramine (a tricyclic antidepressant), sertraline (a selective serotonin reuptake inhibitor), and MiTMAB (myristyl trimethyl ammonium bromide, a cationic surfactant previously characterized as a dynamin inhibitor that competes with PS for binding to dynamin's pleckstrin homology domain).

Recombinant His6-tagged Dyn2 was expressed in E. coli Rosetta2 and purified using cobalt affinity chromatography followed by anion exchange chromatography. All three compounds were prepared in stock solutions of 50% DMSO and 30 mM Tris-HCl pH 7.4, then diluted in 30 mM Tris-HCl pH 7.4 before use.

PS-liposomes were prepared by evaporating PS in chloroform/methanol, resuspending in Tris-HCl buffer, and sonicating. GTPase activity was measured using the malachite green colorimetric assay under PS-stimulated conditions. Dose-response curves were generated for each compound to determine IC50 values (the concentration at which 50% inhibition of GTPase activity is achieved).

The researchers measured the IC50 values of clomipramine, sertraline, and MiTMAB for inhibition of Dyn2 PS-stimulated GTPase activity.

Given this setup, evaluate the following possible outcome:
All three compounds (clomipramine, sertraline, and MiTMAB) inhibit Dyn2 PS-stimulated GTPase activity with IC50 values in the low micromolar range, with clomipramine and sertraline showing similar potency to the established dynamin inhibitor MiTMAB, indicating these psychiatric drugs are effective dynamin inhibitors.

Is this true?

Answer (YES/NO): YES